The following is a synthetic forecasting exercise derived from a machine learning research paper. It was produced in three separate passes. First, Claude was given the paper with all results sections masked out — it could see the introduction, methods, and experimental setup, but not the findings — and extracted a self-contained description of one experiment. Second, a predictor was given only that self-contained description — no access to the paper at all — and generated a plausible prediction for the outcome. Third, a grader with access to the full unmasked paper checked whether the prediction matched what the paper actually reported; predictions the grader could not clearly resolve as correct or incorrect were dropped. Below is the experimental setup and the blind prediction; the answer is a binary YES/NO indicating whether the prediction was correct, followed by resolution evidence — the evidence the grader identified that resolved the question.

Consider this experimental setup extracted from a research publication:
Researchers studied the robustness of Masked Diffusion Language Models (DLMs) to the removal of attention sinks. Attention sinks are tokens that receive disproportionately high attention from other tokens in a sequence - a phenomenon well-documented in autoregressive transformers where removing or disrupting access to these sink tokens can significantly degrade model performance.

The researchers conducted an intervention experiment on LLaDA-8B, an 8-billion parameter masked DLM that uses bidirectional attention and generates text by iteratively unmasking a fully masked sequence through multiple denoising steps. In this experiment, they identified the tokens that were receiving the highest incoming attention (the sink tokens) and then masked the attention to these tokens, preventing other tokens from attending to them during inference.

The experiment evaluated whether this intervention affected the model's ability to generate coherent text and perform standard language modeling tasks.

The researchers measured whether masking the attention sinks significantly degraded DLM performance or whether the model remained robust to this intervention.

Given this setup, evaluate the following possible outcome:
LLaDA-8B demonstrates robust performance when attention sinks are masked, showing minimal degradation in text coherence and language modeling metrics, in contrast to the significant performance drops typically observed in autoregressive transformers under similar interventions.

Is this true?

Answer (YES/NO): YES